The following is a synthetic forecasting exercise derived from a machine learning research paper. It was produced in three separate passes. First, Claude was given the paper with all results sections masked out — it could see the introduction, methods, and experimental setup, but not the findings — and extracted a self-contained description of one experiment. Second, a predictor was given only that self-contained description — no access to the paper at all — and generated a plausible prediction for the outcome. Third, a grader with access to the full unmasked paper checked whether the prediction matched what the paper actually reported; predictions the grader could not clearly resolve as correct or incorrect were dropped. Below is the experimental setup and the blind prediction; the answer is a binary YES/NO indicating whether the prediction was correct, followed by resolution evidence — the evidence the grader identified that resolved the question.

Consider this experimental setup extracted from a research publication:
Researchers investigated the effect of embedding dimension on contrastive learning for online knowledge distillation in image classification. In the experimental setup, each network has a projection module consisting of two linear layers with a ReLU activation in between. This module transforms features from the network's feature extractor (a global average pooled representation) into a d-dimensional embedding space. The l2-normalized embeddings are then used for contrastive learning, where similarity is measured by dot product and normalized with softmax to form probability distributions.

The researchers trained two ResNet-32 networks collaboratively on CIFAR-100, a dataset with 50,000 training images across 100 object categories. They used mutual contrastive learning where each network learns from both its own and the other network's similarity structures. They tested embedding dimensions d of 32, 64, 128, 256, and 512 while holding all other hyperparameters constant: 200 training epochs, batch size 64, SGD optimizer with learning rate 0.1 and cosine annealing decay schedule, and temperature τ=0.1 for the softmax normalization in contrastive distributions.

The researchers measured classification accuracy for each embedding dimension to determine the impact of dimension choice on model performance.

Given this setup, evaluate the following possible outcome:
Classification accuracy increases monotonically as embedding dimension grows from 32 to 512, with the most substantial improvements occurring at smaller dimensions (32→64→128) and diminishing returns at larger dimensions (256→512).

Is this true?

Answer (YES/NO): NO